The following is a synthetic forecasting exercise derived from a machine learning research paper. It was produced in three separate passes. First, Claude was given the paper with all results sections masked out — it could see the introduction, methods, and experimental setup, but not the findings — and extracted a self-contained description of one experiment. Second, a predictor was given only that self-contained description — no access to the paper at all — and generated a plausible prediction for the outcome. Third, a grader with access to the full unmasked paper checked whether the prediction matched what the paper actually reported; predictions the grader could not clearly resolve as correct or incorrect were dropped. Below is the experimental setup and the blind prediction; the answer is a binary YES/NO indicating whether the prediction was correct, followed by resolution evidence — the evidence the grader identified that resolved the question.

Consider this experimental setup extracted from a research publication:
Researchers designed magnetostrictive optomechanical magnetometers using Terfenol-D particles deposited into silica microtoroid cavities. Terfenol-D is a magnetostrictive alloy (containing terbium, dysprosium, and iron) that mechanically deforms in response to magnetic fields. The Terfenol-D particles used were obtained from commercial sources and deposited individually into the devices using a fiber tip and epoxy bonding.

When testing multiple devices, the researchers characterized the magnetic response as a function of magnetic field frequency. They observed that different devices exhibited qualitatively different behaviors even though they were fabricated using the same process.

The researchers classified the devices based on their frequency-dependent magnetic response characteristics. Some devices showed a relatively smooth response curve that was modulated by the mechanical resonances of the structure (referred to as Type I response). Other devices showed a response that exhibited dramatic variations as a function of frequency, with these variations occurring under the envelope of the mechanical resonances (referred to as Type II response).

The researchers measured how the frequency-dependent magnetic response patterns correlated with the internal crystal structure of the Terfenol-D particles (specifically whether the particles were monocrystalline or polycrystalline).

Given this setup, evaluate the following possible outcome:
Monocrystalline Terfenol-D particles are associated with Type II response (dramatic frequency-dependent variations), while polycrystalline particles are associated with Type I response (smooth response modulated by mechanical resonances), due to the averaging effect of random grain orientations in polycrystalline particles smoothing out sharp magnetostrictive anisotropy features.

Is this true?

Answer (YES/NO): NO